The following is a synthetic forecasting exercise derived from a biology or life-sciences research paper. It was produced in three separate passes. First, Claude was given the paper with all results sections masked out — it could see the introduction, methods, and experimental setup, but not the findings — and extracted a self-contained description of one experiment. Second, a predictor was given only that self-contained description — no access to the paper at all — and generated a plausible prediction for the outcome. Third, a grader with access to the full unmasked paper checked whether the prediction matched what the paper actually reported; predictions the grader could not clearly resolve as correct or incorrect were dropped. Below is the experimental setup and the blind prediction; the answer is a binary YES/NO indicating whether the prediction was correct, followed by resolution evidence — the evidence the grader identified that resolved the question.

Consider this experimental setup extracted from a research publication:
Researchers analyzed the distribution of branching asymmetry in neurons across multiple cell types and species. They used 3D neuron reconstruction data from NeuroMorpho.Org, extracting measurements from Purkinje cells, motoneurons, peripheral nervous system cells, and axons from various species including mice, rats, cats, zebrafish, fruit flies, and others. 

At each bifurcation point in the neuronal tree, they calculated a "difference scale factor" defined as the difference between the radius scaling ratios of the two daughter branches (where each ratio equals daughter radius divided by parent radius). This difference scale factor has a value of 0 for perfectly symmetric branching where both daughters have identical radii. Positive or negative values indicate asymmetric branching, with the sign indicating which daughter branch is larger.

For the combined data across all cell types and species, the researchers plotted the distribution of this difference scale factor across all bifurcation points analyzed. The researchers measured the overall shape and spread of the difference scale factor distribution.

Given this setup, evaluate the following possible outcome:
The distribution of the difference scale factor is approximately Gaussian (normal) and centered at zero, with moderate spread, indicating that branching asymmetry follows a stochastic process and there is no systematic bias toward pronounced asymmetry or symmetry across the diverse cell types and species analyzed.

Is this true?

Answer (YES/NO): NO